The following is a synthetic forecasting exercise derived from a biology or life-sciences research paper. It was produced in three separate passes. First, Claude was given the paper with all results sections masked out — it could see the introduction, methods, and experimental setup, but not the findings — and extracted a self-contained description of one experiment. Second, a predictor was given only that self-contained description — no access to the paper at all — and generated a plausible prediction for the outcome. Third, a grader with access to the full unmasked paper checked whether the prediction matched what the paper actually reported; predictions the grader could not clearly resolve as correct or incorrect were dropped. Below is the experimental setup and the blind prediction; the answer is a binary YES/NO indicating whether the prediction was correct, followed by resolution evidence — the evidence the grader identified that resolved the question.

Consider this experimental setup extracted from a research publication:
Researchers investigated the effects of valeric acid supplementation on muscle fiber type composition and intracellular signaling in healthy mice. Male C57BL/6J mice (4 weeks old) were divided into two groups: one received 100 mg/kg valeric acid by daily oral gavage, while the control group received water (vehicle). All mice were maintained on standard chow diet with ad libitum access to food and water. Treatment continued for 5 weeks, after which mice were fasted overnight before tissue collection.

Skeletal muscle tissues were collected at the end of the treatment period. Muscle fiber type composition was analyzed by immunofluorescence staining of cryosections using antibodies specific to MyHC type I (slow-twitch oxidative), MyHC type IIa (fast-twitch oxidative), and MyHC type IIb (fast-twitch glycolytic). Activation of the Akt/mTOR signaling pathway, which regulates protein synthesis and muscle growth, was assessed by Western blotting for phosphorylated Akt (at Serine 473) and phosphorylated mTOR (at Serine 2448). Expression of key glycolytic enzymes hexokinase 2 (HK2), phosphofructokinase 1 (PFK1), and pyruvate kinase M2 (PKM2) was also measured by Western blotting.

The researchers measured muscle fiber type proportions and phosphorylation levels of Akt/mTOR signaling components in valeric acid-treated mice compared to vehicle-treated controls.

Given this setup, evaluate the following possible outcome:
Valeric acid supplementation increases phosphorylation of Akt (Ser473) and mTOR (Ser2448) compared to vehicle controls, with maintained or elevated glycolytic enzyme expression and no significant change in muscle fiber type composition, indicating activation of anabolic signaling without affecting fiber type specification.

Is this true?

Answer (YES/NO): NO